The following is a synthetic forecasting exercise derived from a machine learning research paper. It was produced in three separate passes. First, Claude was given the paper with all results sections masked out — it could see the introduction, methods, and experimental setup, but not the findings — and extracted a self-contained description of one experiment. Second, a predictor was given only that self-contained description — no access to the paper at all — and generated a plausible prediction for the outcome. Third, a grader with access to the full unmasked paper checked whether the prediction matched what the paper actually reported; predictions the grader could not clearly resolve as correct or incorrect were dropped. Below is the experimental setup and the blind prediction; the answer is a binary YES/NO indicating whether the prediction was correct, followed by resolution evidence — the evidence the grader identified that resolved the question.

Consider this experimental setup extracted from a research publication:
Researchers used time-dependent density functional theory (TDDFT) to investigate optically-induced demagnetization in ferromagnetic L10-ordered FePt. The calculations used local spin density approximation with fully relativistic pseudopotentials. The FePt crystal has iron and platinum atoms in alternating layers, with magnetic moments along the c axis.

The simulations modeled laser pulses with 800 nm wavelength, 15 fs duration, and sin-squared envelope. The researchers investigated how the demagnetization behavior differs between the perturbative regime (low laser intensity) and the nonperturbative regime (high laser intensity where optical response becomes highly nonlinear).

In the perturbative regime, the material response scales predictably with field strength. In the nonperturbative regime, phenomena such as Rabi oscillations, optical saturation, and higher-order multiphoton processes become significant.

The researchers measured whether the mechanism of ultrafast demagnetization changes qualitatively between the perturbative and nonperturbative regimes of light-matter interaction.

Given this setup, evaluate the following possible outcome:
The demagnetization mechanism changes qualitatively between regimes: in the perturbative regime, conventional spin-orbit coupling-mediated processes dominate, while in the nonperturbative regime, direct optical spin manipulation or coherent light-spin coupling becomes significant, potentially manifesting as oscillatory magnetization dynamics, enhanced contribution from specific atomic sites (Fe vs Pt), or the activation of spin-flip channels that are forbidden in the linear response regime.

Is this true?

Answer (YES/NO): NO